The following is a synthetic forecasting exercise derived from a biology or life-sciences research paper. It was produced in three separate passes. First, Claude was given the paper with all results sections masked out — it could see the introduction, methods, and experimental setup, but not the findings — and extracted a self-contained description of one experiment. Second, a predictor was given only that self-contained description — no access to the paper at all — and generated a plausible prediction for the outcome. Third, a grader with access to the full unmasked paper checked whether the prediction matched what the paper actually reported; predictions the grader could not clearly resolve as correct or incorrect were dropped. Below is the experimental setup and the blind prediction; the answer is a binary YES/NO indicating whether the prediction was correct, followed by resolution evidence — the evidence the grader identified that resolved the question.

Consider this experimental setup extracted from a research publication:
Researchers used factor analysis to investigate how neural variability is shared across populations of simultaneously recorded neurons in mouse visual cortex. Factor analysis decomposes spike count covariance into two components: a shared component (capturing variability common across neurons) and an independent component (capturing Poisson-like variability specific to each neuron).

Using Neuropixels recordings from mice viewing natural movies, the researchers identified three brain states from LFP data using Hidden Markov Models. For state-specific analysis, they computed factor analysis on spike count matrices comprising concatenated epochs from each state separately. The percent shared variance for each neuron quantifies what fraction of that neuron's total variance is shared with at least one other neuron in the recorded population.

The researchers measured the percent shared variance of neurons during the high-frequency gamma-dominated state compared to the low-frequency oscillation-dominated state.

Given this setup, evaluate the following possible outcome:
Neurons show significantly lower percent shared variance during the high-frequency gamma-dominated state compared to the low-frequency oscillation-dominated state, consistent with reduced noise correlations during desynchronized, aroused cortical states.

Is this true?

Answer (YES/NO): YES